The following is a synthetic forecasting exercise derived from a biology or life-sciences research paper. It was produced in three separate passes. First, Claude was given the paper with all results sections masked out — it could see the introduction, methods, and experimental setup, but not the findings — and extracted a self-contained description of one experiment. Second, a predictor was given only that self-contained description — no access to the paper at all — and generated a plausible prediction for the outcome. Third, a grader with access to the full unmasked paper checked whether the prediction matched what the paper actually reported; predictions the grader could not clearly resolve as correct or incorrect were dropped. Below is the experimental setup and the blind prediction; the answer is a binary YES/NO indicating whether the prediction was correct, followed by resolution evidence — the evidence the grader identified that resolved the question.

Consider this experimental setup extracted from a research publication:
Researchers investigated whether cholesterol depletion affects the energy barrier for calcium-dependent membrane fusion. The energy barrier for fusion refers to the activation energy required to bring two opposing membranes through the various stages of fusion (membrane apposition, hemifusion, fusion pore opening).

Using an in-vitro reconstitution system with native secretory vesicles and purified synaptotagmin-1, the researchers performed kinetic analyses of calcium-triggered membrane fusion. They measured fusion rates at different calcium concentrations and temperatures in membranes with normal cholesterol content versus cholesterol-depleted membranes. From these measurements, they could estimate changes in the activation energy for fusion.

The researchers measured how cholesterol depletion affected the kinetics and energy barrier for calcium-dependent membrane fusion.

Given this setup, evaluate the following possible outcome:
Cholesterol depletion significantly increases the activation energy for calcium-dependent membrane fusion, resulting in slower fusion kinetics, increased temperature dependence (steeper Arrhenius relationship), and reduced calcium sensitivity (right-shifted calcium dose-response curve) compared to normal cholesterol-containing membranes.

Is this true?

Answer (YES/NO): NO